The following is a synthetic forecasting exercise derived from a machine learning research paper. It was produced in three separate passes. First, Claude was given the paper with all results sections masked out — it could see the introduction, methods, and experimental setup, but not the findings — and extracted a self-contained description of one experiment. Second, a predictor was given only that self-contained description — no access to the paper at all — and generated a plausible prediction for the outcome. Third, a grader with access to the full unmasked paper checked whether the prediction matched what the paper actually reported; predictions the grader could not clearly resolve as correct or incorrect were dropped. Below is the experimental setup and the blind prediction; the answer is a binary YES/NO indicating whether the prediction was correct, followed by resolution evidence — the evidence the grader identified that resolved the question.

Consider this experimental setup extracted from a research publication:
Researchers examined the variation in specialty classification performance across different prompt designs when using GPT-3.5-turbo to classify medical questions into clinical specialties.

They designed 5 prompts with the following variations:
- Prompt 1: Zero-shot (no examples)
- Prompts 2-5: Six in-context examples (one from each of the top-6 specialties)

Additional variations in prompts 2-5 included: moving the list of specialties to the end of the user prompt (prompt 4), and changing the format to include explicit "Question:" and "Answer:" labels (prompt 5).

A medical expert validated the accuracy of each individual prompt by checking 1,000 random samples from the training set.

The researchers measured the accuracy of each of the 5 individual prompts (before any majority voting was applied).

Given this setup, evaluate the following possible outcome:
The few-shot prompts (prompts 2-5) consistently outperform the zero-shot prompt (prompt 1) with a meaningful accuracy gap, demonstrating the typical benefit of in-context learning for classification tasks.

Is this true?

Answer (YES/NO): NO